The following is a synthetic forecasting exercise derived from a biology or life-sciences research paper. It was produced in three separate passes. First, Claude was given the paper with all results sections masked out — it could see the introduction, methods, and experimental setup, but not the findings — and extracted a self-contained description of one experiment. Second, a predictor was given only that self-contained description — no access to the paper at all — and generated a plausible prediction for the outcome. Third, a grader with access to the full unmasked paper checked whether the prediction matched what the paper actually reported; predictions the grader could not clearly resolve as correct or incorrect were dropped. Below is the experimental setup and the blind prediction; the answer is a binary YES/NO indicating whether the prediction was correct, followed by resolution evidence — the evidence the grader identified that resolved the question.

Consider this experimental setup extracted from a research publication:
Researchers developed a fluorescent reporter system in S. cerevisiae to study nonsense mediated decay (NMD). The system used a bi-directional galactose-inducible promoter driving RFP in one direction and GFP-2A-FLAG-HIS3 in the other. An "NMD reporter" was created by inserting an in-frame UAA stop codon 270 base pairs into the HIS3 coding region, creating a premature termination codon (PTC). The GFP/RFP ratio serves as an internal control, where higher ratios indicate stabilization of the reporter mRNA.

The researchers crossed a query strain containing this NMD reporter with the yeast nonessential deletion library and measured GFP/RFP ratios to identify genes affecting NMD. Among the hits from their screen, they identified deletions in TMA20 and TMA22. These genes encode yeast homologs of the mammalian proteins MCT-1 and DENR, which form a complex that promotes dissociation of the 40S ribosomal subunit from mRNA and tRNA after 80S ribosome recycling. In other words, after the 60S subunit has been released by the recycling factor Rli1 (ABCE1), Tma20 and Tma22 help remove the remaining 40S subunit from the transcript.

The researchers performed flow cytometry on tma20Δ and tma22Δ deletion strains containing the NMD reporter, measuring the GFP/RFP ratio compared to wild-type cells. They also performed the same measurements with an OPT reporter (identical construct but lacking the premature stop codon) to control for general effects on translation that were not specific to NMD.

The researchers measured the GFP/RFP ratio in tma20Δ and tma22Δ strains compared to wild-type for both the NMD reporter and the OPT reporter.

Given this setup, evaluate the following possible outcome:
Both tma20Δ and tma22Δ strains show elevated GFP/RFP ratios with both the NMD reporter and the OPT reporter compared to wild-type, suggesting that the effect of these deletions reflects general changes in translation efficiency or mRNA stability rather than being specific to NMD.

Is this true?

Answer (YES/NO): NO